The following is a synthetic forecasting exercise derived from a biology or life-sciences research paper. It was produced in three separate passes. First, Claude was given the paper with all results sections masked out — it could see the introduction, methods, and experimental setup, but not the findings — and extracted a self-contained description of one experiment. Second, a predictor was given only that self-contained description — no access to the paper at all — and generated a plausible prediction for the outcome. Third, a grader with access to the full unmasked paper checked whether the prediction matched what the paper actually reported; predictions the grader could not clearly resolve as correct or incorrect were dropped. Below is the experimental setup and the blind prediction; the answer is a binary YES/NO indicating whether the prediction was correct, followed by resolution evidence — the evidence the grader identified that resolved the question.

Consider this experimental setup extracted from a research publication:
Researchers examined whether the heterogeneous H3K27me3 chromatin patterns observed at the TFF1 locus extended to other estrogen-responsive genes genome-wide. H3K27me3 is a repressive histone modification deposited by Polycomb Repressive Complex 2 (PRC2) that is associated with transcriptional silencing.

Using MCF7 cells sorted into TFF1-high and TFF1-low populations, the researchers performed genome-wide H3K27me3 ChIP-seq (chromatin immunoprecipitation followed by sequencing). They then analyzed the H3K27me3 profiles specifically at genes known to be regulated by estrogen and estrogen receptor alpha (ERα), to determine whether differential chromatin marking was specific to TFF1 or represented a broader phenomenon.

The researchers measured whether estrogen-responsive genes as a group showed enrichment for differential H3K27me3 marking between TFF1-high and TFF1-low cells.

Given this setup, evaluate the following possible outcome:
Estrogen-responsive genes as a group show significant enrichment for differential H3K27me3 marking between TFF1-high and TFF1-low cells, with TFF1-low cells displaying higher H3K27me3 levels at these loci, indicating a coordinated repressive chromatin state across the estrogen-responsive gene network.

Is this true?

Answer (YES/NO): NO